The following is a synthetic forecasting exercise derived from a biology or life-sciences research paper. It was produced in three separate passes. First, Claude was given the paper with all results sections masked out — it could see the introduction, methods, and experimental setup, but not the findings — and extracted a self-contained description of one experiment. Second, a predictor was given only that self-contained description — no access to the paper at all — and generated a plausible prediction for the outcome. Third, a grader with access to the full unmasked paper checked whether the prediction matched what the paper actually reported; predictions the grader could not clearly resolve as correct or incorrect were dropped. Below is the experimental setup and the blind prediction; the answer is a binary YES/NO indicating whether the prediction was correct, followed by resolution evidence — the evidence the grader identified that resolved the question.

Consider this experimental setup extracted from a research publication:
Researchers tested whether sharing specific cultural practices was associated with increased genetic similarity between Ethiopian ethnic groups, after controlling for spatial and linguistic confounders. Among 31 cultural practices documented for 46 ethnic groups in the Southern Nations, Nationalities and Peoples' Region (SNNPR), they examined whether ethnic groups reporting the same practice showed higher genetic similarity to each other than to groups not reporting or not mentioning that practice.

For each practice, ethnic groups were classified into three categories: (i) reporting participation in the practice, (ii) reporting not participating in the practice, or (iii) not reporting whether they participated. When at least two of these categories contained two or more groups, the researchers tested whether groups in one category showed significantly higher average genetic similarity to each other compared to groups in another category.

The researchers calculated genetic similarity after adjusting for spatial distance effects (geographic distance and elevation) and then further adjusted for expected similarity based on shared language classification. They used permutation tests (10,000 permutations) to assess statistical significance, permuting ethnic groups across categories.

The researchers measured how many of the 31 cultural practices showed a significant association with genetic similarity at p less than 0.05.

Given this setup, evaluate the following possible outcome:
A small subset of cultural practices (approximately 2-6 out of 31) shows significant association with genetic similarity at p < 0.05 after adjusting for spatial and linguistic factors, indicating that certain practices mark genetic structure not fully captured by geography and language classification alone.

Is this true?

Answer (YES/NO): YES